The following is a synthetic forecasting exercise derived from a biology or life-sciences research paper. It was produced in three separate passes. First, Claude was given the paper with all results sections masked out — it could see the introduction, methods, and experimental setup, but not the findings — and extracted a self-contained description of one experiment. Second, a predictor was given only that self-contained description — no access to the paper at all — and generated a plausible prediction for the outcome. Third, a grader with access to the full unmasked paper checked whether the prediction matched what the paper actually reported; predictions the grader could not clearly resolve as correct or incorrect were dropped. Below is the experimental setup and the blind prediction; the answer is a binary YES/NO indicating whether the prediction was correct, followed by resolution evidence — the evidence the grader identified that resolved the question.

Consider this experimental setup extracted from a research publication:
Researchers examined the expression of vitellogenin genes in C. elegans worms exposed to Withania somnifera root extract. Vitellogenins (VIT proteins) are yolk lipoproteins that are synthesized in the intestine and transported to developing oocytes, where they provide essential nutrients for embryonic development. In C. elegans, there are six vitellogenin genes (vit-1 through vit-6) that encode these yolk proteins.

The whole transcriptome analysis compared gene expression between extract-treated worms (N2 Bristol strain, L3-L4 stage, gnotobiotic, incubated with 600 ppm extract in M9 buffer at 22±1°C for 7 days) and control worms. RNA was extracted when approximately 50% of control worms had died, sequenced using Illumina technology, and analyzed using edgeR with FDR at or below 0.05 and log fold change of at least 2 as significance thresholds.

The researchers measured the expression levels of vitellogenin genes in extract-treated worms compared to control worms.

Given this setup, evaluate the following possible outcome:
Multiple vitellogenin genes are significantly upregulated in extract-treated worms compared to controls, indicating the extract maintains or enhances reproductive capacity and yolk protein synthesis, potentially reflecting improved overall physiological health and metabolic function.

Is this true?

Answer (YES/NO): YES